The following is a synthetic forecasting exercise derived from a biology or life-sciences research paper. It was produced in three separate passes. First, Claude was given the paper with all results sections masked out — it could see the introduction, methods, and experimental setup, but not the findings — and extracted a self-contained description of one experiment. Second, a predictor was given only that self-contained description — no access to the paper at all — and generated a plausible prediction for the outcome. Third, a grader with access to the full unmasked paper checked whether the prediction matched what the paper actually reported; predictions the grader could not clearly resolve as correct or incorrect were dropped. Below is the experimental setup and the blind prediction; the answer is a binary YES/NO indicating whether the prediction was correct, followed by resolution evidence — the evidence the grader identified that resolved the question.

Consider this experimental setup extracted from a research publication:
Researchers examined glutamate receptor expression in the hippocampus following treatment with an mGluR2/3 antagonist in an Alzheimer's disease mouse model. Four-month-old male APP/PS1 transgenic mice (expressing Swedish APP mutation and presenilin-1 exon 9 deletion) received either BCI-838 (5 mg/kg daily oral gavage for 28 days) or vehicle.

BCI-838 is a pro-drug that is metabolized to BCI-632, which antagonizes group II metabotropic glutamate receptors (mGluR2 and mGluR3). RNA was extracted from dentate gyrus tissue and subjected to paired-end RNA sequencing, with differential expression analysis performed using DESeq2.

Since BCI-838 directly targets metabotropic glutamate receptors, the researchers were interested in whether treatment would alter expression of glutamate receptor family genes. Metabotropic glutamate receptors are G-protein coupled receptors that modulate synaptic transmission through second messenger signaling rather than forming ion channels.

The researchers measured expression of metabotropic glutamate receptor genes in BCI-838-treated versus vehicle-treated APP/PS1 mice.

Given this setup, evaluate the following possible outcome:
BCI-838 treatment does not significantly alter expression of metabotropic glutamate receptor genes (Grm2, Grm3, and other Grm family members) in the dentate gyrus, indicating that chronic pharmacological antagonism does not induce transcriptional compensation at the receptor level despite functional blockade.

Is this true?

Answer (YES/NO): NO